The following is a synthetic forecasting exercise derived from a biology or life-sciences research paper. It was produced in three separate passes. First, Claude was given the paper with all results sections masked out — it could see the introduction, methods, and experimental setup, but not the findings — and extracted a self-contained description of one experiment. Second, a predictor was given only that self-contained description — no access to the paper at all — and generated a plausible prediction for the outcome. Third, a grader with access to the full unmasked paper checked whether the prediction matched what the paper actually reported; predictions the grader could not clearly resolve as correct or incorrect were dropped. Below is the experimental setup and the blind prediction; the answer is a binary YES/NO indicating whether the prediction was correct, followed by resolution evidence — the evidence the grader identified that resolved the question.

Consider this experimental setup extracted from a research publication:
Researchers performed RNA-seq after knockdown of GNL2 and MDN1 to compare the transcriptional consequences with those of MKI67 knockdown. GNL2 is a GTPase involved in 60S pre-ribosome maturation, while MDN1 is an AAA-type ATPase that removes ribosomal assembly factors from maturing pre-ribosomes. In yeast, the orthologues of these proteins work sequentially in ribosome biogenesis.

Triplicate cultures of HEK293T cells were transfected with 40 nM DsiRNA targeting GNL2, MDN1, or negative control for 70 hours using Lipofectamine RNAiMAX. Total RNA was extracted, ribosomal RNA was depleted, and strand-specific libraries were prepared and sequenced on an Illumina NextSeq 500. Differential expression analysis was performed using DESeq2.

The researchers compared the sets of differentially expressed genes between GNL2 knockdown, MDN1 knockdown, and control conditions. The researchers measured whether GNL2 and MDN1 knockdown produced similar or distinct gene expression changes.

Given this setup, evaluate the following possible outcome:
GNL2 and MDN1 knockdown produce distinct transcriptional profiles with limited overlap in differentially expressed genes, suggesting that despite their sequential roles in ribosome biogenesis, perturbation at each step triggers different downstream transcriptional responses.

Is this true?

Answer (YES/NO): NO